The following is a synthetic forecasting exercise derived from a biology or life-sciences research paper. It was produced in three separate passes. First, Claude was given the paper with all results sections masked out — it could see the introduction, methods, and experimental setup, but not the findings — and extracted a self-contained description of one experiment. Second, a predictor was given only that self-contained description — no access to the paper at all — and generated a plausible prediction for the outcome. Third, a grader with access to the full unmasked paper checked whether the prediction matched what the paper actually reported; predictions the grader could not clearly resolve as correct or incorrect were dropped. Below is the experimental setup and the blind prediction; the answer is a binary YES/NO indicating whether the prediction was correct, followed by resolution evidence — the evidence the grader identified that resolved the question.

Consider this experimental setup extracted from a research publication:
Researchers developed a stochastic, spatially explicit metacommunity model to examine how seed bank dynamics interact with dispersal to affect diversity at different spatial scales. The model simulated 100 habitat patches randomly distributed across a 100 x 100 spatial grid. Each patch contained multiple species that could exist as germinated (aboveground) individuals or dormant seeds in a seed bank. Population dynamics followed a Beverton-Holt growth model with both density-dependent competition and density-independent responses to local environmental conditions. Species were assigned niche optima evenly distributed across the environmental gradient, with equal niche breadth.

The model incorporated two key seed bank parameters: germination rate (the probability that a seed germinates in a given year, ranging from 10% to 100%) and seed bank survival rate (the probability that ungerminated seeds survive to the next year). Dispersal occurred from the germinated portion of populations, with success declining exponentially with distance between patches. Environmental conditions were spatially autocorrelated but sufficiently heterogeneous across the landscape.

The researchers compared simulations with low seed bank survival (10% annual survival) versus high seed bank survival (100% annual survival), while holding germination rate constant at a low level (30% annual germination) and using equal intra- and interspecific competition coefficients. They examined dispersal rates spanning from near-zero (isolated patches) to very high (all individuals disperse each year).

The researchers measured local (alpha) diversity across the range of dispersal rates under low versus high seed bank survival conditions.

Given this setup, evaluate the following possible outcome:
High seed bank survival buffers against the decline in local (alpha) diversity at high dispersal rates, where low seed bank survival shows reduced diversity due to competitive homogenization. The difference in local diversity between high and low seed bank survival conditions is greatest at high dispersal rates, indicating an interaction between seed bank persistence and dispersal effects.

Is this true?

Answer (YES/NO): YES